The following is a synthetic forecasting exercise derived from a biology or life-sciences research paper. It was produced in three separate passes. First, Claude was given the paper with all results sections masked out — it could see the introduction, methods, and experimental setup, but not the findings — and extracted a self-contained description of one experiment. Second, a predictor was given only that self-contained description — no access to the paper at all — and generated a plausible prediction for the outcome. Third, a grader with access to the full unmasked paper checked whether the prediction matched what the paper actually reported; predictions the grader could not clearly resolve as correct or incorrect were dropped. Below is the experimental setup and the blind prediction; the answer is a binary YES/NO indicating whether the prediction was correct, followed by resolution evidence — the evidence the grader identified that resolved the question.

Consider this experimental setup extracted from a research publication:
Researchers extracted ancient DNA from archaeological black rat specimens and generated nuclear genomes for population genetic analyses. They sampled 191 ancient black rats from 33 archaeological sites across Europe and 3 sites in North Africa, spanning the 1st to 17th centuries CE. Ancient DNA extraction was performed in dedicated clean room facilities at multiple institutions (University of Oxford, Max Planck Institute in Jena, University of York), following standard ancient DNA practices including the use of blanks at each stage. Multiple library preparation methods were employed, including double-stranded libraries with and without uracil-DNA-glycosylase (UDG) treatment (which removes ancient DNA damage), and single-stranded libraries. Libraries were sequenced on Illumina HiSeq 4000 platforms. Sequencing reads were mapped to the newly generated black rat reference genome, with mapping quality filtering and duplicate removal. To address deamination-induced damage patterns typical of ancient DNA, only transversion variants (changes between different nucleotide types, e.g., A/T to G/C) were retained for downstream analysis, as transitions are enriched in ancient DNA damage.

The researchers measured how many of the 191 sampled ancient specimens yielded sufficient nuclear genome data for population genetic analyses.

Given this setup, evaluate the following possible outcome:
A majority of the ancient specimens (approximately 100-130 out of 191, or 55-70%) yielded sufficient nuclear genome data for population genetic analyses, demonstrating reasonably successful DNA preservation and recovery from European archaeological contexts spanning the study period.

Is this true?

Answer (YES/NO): NO